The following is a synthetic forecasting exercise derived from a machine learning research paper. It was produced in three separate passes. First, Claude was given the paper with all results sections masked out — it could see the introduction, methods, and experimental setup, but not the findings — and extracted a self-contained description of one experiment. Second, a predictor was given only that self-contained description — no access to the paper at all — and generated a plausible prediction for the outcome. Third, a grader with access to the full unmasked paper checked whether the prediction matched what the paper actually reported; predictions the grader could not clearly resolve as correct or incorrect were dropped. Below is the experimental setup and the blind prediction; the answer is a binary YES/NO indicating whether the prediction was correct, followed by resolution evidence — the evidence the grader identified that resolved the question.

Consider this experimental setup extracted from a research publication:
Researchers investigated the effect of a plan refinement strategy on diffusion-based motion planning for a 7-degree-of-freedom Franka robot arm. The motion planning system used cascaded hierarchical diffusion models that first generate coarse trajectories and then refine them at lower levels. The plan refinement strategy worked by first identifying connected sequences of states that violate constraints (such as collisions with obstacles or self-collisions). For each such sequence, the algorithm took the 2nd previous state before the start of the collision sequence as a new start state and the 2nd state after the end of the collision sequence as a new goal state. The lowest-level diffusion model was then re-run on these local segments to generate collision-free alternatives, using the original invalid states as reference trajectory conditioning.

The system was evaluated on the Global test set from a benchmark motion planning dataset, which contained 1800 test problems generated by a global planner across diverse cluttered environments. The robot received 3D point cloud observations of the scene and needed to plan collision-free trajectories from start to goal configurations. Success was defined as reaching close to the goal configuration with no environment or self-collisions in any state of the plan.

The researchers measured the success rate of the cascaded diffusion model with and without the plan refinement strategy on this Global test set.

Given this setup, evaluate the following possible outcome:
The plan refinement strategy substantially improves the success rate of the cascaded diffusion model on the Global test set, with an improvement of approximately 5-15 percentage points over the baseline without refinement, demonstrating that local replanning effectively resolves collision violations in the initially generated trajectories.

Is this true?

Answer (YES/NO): NO